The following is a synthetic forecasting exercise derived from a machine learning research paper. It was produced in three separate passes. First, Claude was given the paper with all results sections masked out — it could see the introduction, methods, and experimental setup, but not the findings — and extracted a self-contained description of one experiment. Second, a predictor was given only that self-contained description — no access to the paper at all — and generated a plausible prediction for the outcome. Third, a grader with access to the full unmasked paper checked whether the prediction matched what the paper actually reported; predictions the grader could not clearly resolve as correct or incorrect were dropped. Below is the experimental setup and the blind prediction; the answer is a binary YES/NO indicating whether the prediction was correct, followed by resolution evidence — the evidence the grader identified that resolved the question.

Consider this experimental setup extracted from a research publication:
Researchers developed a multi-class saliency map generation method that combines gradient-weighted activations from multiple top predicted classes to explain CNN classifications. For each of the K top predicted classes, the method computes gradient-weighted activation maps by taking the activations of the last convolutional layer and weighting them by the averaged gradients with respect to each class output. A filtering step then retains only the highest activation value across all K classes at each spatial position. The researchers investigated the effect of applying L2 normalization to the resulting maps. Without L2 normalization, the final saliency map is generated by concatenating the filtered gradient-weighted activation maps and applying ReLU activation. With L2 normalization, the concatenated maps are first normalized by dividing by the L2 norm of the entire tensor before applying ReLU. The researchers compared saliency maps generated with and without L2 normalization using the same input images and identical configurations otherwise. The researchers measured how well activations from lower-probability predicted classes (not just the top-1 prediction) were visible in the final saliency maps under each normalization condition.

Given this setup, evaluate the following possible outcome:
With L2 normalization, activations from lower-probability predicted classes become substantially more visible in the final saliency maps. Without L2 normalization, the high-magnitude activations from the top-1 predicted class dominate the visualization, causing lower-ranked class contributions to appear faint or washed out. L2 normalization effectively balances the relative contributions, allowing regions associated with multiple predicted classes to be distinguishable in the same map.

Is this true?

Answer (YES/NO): YES